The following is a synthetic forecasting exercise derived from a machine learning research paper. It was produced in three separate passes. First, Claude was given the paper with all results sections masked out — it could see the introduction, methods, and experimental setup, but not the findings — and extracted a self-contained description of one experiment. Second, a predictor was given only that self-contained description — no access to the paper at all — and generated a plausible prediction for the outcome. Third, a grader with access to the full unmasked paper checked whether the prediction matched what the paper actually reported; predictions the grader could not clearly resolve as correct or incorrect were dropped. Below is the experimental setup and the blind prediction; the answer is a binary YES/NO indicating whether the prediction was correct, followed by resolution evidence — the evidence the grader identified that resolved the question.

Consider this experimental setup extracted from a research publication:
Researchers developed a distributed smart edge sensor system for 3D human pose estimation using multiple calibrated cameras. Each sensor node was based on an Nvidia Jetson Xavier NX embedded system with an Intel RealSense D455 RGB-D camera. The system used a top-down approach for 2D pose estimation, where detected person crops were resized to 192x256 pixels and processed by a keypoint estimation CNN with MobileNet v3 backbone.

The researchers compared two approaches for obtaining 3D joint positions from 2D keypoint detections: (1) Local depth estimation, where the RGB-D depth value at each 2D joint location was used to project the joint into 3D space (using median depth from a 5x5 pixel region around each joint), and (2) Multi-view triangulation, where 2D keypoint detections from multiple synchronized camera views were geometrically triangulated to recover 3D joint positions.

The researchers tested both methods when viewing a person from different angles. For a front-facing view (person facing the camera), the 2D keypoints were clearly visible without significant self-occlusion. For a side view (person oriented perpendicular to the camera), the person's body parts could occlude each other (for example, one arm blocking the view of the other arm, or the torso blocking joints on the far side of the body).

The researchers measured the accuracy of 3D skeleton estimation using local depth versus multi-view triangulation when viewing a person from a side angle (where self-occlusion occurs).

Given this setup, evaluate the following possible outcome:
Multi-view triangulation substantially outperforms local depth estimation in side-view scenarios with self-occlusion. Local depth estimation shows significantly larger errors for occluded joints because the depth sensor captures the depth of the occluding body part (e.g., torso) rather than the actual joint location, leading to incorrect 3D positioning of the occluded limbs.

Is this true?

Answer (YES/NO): YES